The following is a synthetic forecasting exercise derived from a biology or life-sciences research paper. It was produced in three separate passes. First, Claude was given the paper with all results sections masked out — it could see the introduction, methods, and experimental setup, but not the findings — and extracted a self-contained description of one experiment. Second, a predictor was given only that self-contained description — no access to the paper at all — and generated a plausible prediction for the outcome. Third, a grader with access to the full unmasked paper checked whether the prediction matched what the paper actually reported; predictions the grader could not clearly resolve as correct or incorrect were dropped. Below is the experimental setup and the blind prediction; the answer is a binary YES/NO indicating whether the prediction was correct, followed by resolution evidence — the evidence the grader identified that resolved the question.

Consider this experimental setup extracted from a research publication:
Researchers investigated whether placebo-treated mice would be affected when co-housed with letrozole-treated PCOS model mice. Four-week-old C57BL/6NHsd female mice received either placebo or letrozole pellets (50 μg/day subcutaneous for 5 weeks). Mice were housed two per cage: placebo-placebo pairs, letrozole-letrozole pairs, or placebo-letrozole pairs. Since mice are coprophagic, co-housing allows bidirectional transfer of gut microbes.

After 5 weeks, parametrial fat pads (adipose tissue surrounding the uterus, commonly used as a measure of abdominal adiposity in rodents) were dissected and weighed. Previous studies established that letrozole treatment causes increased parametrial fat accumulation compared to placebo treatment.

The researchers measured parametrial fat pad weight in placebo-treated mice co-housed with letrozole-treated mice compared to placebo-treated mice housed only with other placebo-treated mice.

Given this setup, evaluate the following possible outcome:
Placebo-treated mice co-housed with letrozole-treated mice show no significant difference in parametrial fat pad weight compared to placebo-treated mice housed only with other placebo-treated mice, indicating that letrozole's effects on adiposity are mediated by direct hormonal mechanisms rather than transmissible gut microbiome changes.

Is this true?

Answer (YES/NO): NO